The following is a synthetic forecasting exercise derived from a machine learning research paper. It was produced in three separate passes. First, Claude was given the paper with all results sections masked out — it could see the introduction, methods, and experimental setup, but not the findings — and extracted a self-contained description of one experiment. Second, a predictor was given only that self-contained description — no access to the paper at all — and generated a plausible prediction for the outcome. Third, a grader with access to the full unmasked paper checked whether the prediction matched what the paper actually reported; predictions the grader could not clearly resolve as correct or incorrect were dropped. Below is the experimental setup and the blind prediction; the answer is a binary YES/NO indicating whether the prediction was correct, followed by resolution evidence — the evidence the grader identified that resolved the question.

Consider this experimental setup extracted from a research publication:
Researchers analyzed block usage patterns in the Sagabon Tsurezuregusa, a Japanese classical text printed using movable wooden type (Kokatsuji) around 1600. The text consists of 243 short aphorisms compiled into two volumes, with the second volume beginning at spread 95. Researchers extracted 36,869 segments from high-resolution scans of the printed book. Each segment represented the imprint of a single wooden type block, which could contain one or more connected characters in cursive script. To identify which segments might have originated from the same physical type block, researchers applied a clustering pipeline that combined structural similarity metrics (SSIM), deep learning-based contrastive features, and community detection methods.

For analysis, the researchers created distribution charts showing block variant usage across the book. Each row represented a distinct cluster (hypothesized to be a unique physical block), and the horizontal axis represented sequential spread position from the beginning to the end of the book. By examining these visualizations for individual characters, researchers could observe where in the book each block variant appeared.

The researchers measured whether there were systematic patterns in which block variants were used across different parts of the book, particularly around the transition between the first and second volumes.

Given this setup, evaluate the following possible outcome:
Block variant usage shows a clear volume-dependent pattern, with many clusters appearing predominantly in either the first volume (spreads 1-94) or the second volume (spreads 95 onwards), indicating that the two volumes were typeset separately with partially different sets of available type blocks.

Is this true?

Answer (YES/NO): YES